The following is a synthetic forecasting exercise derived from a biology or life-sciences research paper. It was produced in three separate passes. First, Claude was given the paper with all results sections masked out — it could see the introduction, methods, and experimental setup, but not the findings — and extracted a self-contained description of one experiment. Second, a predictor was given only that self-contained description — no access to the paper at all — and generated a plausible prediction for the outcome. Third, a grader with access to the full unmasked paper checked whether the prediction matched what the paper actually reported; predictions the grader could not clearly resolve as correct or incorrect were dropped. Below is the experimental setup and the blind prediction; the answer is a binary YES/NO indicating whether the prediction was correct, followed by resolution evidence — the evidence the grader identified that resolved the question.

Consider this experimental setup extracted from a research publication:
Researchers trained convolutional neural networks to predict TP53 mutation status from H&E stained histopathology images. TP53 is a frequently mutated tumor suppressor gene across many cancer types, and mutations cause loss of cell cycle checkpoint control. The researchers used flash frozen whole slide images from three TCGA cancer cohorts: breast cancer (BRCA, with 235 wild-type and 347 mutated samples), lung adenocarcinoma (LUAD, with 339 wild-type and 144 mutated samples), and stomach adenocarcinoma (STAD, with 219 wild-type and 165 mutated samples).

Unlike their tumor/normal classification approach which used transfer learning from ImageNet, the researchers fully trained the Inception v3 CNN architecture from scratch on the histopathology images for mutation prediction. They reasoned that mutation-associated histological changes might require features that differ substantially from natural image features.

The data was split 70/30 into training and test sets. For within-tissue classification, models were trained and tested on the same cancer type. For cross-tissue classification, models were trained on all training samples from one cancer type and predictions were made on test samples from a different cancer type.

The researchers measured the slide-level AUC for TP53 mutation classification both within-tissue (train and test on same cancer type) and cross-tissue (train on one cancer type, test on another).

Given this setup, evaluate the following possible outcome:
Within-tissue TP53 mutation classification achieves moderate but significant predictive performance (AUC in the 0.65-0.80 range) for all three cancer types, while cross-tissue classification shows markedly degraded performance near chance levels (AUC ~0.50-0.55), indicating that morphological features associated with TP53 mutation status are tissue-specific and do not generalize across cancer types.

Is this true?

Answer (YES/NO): NO